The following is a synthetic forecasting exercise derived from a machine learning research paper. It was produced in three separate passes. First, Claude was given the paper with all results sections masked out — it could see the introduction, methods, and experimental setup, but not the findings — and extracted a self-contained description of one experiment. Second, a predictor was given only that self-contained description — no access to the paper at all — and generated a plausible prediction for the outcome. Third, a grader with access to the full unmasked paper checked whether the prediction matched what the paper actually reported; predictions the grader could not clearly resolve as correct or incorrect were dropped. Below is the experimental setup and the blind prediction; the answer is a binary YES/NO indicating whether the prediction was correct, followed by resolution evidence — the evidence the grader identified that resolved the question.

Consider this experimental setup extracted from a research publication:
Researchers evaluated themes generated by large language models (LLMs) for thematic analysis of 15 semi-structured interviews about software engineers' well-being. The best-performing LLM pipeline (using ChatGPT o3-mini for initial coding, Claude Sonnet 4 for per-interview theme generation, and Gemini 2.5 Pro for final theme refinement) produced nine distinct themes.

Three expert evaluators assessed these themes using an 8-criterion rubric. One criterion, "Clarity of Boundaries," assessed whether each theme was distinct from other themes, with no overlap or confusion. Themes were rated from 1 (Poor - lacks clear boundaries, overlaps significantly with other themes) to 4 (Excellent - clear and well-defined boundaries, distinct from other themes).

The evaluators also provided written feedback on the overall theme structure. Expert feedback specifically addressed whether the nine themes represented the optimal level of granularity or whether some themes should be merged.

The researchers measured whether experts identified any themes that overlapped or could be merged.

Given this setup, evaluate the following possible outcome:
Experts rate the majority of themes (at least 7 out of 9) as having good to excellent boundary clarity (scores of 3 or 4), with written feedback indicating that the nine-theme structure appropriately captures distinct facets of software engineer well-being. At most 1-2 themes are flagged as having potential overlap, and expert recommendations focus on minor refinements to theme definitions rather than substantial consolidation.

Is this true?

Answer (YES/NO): NO